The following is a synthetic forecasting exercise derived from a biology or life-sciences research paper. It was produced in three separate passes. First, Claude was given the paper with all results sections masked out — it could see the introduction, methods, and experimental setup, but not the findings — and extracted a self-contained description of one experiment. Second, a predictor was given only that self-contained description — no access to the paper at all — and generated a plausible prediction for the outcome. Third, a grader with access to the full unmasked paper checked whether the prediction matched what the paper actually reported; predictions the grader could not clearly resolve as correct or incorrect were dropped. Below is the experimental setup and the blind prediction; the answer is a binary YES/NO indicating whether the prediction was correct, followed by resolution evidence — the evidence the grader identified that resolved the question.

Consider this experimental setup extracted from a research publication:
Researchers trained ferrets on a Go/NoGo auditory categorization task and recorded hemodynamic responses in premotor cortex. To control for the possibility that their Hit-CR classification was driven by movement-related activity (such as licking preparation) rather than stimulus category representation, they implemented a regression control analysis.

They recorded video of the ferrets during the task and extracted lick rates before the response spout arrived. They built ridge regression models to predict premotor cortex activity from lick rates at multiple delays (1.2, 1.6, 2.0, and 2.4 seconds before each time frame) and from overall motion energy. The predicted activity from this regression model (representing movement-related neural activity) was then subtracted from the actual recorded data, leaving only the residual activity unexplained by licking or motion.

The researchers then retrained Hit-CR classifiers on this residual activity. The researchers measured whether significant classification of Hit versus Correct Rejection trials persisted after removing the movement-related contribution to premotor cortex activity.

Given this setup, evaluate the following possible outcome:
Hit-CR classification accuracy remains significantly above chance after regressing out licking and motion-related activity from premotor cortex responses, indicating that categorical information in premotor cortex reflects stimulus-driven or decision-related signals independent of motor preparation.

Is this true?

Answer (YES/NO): YES